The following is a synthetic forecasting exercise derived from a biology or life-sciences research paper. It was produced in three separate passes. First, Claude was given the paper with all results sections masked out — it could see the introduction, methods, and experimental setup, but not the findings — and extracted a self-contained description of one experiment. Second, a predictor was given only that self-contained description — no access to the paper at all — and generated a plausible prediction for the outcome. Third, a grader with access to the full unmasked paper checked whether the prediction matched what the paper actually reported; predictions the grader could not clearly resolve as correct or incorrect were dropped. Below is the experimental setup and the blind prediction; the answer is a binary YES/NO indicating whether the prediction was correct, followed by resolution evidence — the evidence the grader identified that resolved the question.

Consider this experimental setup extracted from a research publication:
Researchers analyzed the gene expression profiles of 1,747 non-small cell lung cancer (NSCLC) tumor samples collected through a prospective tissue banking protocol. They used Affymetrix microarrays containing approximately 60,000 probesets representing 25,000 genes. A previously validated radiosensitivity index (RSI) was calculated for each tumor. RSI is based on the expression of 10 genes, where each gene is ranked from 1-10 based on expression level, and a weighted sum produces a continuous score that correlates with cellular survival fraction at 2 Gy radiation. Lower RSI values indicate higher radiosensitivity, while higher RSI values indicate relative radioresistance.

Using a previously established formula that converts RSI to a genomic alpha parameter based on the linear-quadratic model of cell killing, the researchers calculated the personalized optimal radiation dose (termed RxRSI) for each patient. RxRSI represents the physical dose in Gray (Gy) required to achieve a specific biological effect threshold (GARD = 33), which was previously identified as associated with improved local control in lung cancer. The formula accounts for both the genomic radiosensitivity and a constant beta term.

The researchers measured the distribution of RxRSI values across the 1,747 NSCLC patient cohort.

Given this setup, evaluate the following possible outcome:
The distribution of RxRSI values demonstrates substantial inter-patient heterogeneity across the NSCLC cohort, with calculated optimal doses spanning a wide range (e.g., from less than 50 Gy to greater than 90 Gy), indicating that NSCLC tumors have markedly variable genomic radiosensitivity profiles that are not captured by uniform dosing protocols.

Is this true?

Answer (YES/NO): YES